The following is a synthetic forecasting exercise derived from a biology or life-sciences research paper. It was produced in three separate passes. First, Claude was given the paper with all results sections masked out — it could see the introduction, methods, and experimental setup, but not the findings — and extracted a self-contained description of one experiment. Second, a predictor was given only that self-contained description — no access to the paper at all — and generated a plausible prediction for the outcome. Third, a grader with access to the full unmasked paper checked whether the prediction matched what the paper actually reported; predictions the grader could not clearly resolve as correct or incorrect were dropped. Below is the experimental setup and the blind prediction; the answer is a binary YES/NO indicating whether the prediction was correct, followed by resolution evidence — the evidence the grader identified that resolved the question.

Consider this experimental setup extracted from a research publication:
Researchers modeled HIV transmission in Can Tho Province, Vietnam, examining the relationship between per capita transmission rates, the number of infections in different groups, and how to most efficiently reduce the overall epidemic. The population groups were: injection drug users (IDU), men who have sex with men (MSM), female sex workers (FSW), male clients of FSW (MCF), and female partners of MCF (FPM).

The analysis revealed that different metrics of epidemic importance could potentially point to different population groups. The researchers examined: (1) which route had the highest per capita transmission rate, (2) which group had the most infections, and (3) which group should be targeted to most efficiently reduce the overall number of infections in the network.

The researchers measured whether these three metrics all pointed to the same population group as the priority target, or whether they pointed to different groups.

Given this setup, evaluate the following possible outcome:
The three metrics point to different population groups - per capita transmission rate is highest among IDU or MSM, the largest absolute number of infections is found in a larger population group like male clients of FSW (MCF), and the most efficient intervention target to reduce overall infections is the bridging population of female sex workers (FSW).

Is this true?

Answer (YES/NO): NO